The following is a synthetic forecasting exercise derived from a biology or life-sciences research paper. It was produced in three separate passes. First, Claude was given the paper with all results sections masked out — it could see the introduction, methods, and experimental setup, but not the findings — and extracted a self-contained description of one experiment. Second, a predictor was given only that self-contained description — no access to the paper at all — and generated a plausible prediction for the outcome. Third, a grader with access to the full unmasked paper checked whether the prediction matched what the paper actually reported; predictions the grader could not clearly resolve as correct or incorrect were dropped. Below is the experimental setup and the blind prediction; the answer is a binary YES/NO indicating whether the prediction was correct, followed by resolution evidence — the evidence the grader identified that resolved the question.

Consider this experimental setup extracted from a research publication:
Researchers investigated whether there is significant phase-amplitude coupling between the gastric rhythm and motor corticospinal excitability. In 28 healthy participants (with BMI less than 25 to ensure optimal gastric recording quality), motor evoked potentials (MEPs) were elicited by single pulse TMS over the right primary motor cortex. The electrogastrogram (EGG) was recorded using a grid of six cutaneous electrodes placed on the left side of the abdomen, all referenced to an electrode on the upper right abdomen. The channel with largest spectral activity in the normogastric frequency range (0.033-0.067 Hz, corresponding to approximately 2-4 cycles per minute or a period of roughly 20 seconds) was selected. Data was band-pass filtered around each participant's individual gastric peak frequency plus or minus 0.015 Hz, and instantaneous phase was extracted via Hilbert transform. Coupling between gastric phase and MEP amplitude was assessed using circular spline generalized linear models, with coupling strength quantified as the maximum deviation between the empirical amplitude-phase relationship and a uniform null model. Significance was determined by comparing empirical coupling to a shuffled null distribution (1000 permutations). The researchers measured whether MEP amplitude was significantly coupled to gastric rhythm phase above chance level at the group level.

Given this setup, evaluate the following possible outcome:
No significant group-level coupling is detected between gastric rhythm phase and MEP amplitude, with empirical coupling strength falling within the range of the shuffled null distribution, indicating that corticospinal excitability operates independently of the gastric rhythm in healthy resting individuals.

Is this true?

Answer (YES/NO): NO